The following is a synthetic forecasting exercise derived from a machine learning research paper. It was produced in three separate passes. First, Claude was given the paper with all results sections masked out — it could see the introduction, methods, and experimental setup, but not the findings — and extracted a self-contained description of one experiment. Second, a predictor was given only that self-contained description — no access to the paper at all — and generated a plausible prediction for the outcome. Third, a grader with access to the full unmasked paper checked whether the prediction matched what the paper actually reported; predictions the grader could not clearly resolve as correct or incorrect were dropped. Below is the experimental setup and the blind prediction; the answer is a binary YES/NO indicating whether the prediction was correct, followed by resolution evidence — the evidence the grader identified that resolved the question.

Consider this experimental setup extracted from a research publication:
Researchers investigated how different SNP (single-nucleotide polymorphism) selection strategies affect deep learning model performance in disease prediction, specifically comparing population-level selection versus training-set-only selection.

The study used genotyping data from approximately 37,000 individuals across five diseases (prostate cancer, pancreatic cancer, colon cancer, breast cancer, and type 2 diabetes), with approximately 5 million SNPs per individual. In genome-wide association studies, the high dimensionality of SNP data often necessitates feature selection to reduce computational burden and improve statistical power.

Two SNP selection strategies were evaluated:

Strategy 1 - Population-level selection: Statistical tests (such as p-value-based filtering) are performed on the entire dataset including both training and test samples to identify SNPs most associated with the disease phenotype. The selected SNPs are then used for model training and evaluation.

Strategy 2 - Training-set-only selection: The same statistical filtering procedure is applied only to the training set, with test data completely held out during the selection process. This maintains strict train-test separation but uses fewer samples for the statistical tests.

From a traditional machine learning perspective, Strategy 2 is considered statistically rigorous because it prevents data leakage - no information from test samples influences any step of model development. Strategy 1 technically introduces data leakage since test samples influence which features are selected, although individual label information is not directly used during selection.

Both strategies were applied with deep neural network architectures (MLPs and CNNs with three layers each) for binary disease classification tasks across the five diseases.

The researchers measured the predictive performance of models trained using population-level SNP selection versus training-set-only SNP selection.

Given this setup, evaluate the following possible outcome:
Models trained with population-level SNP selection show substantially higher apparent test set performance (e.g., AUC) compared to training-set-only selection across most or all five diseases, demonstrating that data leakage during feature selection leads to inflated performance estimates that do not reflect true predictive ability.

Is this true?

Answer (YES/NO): YES